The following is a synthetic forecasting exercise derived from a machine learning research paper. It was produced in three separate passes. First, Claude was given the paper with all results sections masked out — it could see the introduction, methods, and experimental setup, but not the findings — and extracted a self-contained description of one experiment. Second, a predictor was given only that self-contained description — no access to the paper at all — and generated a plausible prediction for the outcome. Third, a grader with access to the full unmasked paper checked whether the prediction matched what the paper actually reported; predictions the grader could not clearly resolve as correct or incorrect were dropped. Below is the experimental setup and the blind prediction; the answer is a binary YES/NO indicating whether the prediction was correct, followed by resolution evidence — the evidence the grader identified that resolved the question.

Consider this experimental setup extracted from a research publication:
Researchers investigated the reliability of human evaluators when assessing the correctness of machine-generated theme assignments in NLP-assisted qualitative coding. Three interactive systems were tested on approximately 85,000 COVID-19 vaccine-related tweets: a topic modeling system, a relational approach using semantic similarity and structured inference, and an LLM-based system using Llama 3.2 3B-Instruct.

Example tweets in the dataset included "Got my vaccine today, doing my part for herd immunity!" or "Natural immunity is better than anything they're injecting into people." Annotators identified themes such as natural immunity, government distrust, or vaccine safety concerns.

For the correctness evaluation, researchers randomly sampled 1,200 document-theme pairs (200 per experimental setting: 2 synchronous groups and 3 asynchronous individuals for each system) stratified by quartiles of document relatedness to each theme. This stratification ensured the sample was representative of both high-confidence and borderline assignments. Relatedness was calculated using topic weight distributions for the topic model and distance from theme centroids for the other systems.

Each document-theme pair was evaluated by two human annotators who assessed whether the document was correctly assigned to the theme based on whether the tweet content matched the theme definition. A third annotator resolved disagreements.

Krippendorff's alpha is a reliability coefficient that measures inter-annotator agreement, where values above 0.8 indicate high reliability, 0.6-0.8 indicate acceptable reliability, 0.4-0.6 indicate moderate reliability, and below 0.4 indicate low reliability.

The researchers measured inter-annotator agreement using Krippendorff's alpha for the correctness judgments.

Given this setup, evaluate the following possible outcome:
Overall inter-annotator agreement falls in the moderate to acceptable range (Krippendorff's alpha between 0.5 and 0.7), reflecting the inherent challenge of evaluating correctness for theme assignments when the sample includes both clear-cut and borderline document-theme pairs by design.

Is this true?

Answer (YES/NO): YES